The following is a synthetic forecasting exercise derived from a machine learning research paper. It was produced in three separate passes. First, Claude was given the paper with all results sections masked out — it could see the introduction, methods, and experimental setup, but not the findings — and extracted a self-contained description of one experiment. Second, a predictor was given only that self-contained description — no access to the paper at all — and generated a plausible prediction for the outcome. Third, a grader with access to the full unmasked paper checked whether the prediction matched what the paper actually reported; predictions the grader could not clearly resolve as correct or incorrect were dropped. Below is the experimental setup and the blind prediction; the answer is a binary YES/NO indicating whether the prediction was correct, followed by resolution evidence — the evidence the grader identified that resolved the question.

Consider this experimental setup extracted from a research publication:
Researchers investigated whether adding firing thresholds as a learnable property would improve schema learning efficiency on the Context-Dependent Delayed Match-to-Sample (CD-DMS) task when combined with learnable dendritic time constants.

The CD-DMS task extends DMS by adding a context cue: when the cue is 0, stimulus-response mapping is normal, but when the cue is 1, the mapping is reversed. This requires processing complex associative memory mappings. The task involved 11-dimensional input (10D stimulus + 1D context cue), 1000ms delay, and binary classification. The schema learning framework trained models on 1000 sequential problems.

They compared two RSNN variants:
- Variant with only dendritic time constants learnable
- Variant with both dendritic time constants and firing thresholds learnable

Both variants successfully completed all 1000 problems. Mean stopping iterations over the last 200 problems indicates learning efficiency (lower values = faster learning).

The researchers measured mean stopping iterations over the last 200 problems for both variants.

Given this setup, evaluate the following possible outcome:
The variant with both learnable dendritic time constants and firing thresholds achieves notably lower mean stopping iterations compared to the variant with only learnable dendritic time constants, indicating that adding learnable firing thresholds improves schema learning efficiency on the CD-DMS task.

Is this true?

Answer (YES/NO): YES